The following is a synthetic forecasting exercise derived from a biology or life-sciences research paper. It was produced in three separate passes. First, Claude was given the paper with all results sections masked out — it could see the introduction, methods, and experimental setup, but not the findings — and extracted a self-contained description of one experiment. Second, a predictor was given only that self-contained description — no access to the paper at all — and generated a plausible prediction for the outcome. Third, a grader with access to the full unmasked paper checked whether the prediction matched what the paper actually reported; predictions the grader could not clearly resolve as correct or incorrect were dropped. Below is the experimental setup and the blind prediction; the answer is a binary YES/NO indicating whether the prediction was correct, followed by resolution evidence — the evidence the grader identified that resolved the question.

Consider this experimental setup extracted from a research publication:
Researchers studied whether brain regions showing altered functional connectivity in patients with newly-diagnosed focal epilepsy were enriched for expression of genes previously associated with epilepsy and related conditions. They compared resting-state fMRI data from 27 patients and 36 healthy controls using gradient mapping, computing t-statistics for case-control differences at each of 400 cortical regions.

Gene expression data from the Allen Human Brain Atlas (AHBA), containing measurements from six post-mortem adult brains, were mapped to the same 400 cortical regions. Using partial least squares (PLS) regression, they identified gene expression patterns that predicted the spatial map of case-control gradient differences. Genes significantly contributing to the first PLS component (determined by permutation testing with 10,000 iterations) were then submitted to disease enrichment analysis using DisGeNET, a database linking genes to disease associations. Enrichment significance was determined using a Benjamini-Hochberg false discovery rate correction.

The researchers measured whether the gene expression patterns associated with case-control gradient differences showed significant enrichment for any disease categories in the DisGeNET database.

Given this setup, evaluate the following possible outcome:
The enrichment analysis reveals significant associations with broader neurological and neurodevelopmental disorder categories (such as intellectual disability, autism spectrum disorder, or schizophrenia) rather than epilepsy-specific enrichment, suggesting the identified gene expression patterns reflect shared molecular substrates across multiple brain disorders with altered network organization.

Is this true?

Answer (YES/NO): NO